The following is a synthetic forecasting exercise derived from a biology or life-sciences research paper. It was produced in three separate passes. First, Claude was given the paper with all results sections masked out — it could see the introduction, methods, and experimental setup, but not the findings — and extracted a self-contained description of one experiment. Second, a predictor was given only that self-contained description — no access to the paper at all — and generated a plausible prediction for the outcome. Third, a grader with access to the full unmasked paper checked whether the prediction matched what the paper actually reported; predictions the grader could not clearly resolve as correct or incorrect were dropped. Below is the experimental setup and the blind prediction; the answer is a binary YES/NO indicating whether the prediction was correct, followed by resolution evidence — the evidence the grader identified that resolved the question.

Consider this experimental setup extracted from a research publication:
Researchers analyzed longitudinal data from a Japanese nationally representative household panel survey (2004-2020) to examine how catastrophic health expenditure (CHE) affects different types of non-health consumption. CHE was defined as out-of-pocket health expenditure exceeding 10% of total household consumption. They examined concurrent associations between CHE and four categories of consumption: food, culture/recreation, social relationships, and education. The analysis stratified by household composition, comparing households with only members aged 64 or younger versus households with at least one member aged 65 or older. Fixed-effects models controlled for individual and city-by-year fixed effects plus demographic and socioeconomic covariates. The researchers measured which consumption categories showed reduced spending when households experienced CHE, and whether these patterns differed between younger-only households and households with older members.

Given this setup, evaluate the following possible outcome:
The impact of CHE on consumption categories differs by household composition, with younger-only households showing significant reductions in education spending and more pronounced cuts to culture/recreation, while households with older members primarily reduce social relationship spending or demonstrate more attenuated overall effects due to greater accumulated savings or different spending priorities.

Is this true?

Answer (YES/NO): NO